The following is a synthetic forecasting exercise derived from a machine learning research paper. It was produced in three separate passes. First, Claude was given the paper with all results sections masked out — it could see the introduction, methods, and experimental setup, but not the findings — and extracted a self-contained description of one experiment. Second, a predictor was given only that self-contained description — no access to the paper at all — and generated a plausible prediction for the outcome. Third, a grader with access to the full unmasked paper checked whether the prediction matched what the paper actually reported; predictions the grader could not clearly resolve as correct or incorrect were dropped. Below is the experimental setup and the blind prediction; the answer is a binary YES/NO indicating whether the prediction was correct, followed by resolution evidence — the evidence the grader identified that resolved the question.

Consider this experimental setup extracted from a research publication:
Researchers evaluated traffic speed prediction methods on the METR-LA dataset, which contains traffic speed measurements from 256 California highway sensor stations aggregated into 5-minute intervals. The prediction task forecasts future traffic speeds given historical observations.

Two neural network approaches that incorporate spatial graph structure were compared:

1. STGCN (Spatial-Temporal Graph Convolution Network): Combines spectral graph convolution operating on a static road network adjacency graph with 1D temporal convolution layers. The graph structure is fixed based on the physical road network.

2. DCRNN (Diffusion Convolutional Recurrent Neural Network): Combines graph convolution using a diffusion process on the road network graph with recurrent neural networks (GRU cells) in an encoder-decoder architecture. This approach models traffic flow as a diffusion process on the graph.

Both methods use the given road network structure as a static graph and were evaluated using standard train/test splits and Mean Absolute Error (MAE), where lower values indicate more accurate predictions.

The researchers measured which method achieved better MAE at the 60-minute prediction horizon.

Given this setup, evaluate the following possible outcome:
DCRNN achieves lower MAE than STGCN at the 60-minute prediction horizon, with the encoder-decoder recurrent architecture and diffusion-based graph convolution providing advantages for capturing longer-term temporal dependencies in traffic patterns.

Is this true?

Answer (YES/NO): YES